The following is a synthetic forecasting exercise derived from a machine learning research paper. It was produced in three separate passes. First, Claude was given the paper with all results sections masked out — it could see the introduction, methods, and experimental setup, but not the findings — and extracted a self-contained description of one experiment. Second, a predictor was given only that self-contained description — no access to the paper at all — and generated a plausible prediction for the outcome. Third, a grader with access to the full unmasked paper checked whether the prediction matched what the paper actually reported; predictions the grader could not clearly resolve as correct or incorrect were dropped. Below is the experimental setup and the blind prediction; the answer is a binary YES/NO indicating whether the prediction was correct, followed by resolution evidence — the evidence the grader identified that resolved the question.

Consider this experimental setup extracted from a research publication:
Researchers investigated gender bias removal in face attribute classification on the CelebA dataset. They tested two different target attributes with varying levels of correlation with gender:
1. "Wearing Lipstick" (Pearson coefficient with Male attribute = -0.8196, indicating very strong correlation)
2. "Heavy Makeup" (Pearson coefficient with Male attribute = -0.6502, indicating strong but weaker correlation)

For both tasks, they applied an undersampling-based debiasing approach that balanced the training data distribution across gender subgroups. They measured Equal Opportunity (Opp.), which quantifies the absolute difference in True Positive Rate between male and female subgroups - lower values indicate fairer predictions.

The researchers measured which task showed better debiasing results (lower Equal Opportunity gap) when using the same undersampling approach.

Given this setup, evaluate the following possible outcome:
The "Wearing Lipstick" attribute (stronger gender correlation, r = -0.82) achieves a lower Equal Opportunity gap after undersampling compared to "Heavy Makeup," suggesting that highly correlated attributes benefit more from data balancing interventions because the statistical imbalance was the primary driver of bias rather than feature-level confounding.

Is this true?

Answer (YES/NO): YES